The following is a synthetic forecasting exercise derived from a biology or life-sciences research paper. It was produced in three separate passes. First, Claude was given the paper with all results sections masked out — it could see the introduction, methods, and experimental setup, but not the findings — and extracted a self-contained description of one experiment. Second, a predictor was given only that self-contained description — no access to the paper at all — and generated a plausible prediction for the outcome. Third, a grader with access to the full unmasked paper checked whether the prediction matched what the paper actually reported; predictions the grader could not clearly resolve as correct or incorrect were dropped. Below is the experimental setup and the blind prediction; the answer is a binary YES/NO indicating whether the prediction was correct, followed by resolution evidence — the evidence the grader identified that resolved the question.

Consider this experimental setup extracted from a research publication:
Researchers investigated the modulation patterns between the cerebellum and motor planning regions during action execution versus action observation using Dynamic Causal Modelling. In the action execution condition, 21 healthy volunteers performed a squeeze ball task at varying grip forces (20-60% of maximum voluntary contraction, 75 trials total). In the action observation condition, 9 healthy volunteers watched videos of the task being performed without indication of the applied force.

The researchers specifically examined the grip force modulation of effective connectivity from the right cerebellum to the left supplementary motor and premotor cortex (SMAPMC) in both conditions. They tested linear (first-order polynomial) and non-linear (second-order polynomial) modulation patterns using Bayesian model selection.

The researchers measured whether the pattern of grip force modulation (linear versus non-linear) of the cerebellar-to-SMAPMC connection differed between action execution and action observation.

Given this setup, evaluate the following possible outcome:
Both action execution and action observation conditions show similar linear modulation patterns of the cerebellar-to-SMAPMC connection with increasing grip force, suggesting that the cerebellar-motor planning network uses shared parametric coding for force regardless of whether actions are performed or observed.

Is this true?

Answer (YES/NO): NO